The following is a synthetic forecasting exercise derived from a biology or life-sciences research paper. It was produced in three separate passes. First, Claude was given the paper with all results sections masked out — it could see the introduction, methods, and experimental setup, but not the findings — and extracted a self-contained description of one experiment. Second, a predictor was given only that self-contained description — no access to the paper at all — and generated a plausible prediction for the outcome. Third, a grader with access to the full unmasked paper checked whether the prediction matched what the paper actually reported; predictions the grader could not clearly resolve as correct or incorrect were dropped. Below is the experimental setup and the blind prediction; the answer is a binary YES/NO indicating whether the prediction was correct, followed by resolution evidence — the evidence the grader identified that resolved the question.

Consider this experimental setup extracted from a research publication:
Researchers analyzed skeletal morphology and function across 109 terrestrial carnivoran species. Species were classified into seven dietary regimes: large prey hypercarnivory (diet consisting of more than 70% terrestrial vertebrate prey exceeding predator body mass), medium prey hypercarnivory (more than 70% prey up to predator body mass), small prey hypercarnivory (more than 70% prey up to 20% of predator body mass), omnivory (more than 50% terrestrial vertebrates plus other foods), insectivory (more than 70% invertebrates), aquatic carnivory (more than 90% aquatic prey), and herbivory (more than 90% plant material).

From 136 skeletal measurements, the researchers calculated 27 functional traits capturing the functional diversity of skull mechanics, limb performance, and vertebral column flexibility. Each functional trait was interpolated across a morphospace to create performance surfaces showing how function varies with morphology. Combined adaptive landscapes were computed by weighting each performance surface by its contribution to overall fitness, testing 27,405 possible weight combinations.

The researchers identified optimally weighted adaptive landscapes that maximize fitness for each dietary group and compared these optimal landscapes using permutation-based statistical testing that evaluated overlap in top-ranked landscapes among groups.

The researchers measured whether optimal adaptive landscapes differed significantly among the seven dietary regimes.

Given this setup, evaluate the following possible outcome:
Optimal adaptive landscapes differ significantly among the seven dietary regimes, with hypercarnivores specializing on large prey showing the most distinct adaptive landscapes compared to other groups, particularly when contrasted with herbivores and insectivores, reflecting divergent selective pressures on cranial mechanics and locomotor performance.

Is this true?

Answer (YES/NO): NO